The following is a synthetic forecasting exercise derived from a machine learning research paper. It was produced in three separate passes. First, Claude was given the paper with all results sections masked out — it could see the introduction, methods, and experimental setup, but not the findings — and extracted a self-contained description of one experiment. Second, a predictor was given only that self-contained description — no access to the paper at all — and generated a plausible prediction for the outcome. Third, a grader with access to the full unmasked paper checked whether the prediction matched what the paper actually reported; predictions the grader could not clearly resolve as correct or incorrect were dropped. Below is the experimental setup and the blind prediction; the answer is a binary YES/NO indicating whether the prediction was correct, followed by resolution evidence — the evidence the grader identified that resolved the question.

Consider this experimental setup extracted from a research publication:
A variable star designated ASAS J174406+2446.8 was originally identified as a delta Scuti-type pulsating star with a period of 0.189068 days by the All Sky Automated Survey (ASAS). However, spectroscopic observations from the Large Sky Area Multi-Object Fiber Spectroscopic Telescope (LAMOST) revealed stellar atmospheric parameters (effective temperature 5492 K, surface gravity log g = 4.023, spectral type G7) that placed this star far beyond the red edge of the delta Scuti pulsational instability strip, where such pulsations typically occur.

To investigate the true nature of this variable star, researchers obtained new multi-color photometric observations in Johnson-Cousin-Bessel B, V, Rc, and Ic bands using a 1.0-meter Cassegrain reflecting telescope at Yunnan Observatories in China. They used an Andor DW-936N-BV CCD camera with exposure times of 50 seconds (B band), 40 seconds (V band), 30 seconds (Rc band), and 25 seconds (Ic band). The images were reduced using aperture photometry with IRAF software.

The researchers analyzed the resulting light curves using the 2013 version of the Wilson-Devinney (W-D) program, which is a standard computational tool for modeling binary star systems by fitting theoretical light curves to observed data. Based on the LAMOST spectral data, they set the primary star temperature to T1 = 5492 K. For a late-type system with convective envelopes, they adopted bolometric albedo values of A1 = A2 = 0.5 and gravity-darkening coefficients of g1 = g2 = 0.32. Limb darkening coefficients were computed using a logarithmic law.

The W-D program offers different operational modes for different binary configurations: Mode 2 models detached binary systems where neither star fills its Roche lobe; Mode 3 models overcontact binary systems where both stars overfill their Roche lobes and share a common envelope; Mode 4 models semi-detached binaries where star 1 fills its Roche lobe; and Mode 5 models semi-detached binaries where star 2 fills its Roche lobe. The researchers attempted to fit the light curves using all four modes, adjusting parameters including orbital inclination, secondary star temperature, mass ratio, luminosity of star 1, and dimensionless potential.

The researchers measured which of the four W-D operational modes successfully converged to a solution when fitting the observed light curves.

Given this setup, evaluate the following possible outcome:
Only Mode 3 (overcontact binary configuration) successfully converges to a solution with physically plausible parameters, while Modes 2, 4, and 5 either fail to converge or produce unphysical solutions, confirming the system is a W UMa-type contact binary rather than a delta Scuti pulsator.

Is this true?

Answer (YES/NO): YES